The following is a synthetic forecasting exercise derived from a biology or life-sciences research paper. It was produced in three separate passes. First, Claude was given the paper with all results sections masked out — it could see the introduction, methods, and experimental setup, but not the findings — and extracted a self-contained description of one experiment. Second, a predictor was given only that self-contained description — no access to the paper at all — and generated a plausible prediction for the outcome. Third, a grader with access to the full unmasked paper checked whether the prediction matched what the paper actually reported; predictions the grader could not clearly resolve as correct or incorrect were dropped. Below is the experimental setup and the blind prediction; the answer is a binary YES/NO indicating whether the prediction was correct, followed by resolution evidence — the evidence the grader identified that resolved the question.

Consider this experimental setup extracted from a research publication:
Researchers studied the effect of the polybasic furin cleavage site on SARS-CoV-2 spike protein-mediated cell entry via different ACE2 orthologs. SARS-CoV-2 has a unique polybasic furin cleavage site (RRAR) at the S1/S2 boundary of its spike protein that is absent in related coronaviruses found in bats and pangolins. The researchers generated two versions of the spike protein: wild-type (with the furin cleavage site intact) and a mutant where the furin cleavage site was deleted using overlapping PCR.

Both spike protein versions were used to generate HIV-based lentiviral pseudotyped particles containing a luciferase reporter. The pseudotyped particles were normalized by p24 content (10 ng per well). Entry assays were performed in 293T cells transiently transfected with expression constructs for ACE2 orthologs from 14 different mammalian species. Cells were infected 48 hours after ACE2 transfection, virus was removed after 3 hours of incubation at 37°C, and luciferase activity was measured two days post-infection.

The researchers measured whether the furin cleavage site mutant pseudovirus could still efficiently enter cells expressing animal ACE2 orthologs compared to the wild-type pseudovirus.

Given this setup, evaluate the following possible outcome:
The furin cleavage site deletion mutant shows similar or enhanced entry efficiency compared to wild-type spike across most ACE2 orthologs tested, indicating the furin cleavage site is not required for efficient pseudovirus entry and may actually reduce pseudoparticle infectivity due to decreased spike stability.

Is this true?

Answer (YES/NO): YES